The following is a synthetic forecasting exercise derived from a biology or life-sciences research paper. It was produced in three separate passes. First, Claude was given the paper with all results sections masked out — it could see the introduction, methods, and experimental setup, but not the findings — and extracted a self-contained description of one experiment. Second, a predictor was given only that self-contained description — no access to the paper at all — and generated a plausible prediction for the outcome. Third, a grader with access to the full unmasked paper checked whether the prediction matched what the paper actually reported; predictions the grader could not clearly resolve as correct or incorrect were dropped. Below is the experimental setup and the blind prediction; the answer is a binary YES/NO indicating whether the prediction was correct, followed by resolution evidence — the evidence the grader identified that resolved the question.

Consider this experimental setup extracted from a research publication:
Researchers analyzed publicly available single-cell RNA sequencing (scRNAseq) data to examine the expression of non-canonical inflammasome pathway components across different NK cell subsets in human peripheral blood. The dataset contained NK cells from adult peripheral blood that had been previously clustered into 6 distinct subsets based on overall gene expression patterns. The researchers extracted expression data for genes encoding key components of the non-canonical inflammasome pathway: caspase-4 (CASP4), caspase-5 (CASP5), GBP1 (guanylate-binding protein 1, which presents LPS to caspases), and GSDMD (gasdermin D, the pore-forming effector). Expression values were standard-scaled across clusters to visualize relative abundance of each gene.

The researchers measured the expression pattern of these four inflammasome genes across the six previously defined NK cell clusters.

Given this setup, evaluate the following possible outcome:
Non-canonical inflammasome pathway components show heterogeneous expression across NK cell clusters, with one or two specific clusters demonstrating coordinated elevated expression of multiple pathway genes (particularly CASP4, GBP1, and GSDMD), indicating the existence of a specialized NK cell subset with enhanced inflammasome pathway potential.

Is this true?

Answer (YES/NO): YES